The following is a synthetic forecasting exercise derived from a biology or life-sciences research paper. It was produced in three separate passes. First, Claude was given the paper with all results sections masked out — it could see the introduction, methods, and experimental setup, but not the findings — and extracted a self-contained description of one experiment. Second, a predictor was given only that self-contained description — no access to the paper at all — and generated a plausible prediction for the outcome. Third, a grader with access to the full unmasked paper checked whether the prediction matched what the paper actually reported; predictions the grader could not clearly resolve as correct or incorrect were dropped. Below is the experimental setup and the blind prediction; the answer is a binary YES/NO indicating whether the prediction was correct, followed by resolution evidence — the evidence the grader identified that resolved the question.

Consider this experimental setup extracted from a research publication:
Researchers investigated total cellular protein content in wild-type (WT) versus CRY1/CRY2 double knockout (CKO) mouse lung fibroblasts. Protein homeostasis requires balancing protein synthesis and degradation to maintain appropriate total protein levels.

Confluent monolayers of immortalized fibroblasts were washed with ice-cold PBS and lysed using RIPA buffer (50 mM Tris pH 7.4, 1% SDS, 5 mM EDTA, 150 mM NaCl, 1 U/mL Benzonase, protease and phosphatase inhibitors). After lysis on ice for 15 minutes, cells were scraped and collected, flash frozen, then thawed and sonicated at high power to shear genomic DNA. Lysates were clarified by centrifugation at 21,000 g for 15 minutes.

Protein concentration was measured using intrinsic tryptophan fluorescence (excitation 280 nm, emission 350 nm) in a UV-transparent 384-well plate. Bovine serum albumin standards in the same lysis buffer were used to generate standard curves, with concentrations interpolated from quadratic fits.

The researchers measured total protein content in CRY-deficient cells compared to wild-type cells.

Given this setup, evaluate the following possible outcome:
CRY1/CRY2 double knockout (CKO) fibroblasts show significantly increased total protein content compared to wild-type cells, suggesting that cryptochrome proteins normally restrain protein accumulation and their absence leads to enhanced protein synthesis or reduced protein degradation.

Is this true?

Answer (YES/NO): YES